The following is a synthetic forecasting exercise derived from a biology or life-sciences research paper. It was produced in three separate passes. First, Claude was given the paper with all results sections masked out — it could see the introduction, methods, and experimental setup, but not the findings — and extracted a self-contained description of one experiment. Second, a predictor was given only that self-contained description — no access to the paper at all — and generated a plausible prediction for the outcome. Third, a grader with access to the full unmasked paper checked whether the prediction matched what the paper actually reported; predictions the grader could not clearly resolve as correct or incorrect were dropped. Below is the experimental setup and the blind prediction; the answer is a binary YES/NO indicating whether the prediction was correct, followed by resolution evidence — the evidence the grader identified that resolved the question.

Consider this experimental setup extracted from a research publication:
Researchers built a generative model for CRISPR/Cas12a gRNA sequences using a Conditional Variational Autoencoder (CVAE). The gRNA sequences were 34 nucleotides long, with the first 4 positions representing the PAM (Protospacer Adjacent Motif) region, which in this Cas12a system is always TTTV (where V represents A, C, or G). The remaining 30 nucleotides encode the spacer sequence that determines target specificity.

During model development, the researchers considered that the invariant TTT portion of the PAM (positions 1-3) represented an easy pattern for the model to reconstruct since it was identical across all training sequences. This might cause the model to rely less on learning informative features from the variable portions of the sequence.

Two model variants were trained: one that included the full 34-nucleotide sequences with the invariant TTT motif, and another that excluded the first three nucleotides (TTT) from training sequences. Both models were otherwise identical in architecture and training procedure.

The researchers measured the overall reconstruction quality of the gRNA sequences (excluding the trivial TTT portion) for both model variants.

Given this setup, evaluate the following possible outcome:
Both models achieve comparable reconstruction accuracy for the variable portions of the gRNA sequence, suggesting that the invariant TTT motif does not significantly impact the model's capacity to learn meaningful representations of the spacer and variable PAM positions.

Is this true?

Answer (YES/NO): NO